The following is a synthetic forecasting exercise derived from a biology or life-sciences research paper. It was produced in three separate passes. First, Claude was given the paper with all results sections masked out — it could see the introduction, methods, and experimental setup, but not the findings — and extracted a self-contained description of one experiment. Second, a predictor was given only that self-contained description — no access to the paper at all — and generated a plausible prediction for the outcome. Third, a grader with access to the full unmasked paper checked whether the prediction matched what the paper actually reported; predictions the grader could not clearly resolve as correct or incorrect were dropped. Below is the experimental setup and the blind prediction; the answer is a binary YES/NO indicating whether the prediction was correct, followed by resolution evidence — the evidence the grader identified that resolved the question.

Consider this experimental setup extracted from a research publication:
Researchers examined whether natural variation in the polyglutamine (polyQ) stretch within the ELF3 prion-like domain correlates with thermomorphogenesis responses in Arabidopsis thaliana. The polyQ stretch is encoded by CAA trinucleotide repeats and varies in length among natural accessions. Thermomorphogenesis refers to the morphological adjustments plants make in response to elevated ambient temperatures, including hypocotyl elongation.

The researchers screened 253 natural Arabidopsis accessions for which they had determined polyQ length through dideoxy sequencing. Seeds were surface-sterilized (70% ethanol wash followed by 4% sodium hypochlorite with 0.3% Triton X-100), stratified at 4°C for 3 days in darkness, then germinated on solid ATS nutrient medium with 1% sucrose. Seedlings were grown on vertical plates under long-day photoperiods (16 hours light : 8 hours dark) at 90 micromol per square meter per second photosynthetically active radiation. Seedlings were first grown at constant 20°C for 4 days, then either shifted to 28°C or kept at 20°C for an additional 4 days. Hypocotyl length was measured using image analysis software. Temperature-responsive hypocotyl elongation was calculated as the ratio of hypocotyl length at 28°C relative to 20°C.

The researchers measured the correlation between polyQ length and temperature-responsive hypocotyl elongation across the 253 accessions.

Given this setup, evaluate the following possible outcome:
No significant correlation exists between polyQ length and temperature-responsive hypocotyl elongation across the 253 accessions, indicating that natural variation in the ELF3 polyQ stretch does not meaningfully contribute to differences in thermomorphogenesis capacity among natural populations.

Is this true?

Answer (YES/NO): YES